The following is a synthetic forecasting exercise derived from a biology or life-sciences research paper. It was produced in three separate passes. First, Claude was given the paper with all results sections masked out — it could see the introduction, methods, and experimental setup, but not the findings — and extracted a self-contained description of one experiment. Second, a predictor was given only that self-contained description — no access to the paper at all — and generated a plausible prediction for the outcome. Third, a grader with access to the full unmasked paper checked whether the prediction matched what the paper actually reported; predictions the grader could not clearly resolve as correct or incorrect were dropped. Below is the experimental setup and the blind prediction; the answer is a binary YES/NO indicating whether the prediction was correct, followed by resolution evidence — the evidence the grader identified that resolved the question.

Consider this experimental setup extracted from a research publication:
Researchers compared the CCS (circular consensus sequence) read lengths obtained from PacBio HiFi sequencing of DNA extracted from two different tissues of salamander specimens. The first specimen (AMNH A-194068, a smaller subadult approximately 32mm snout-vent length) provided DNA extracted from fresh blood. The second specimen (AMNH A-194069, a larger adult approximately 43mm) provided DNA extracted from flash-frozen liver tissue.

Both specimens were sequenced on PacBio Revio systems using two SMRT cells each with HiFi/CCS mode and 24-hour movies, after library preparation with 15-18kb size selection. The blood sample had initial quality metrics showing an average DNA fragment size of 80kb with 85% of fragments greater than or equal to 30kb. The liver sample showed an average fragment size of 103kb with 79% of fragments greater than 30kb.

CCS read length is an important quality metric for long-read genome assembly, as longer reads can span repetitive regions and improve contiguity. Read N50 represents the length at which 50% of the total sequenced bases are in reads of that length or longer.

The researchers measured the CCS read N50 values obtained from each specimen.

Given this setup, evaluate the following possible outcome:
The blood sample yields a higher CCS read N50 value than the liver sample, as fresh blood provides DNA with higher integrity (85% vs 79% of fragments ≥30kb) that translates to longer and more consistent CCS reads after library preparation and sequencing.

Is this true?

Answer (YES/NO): NO